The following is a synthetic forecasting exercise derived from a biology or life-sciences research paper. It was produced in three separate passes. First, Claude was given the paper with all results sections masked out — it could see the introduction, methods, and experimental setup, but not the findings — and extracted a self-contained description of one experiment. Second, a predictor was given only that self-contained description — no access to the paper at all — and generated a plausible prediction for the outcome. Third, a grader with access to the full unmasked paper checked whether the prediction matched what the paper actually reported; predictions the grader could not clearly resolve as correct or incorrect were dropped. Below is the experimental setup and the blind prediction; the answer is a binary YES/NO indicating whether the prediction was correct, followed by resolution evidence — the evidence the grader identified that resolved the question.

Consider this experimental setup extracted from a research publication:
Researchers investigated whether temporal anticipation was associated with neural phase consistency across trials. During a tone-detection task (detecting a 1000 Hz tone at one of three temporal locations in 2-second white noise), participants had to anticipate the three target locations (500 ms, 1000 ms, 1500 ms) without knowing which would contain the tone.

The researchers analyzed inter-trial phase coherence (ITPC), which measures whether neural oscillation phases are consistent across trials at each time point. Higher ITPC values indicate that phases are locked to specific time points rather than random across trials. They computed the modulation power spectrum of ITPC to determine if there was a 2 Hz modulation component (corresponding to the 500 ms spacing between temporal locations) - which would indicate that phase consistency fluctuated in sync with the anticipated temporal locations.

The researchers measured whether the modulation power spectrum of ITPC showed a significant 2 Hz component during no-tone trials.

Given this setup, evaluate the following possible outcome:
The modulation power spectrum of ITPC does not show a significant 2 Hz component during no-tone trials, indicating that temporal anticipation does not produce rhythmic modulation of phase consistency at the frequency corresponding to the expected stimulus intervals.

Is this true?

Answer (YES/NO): YES